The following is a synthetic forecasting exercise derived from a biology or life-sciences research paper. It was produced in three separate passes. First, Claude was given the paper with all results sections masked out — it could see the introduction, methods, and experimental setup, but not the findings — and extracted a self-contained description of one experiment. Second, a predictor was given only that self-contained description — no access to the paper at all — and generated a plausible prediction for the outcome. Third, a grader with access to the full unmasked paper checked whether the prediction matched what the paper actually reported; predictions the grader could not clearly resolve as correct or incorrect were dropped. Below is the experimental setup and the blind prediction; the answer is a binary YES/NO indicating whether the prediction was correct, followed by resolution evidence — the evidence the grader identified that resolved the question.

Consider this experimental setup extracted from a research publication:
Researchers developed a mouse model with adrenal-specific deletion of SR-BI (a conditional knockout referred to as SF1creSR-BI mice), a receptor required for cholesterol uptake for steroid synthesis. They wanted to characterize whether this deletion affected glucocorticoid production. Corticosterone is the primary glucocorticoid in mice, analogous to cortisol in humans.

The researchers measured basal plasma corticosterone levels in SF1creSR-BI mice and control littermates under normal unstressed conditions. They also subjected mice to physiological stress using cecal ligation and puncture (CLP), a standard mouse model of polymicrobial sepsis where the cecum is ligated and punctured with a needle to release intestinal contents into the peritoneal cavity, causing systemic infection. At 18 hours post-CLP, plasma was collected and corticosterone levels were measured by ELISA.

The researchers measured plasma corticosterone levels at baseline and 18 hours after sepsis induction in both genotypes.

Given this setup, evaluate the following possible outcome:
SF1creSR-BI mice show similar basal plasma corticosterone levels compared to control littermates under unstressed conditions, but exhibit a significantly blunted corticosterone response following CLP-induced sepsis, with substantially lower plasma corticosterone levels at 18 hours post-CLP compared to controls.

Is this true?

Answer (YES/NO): YES